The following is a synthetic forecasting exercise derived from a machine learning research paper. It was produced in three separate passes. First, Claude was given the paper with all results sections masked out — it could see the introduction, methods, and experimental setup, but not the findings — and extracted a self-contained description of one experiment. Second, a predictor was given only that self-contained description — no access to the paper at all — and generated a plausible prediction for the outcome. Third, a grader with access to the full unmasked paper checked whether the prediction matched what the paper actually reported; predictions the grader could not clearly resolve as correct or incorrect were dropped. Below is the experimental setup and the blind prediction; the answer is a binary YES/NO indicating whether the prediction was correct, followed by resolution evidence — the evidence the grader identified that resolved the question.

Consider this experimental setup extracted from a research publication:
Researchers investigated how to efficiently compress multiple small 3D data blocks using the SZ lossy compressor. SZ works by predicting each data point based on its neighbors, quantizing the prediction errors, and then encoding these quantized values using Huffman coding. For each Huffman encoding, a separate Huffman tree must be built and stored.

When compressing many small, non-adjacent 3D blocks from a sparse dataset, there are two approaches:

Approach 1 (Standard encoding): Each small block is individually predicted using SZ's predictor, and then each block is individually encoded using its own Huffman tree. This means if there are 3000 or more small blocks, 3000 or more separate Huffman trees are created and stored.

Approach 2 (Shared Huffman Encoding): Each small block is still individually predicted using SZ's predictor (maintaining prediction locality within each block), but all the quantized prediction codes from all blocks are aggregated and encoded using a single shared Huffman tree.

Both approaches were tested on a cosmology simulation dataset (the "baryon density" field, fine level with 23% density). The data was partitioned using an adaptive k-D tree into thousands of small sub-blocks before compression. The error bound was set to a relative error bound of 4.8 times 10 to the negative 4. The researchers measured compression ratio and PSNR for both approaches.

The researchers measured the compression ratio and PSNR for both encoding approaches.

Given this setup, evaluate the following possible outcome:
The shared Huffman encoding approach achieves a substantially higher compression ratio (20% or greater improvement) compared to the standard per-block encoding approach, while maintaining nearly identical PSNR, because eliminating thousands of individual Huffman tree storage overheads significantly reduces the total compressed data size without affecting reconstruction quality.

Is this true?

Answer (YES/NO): NO